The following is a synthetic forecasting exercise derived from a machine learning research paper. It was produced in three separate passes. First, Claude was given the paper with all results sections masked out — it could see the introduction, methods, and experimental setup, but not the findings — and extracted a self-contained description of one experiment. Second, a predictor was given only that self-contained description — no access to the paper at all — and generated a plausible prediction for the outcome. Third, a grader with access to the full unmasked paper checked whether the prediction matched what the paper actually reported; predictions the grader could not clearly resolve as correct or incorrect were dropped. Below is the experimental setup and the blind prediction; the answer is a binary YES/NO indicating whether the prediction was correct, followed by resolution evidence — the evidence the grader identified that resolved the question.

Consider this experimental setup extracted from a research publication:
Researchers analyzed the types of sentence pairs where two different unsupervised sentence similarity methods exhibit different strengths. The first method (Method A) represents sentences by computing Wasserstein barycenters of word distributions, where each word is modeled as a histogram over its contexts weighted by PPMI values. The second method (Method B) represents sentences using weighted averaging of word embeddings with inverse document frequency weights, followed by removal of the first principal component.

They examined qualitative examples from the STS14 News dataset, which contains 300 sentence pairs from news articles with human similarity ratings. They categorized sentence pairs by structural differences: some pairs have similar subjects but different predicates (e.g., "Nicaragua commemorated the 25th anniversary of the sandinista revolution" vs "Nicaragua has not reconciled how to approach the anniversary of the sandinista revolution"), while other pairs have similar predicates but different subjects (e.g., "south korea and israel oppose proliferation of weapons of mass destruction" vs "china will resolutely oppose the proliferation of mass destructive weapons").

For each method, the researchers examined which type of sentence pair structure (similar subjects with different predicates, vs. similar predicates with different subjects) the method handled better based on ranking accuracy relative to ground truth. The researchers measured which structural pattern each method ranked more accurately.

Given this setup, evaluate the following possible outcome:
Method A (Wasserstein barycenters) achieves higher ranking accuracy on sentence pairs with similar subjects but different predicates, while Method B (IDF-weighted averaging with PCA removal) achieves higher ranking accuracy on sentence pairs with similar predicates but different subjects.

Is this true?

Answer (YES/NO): YES